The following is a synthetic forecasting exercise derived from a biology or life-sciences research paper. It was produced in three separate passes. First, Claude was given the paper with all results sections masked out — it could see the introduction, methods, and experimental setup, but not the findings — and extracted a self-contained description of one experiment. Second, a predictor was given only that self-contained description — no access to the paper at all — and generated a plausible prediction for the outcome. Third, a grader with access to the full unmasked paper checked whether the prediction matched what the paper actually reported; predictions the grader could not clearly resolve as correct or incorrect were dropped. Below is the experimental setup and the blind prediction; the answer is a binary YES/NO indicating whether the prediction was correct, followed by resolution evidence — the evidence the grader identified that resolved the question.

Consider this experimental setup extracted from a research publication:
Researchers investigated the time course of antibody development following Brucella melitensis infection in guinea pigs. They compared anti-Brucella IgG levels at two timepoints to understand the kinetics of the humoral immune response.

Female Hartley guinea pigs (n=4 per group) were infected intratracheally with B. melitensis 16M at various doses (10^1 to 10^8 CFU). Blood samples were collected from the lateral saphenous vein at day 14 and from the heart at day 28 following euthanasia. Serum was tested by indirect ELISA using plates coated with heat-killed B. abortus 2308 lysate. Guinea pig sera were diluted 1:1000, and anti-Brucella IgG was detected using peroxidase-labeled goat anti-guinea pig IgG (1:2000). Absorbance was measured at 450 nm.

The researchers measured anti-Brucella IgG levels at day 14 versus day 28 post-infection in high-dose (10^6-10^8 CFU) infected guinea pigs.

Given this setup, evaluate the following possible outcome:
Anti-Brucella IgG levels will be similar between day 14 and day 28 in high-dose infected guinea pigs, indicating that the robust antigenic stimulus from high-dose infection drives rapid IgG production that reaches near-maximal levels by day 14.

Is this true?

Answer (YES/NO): NO